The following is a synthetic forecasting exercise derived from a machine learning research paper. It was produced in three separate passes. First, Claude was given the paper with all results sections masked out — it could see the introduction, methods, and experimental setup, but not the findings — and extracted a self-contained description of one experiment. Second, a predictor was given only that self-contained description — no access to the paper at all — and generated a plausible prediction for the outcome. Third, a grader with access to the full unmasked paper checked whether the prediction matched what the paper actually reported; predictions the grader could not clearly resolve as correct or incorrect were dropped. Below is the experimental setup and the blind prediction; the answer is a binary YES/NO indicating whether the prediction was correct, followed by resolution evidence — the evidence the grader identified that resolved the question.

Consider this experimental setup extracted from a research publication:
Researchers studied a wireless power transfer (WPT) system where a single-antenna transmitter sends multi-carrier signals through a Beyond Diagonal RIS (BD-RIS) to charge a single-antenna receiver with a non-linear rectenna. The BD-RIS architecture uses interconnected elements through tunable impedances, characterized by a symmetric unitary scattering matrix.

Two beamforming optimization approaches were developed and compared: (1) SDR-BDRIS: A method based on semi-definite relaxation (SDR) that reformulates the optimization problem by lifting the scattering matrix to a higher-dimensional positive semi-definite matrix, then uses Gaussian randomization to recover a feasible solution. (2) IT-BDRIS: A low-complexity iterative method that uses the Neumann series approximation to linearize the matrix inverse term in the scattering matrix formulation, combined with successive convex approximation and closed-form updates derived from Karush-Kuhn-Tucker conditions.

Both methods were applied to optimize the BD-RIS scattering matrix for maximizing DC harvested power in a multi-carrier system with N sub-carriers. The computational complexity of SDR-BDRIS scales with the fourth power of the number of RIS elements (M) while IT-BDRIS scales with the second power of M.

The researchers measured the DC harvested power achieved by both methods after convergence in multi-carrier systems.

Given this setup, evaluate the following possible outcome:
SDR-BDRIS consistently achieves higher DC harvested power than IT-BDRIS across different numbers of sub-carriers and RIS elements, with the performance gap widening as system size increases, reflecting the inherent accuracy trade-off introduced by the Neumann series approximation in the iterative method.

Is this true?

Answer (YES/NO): YES